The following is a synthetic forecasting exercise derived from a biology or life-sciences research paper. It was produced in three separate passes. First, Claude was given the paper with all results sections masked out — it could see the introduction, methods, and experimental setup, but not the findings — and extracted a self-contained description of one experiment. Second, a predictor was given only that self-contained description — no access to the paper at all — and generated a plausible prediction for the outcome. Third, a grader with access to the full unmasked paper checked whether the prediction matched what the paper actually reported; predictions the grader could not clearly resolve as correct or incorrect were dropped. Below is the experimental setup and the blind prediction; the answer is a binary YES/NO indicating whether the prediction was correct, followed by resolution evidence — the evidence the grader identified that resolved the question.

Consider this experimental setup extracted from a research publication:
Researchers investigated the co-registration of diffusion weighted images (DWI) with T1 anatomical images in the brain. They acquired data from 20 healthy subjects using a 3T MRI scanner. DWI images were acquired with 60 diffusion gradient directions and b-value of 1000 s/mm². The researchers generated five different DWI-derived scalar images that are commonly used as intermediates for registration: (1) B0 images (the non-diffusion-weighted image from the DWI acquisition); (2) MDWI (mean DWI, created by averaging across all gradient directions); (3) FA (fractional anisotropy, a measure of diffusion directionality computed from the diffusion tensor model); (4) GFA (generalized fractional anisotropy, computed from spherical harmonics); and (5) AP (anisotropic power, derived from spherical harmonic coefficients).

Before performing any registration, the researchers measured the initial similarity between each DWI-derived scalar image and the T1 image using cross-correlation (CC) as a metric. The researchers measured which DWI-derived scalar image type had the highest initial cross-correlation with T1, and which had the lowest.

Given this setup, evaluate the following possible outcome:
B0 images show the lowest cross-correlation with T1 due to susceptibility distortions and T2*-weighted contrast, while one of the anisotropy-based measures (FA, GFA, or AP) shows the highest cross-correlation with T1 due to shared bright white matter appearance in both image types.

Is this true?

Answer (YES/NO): NO